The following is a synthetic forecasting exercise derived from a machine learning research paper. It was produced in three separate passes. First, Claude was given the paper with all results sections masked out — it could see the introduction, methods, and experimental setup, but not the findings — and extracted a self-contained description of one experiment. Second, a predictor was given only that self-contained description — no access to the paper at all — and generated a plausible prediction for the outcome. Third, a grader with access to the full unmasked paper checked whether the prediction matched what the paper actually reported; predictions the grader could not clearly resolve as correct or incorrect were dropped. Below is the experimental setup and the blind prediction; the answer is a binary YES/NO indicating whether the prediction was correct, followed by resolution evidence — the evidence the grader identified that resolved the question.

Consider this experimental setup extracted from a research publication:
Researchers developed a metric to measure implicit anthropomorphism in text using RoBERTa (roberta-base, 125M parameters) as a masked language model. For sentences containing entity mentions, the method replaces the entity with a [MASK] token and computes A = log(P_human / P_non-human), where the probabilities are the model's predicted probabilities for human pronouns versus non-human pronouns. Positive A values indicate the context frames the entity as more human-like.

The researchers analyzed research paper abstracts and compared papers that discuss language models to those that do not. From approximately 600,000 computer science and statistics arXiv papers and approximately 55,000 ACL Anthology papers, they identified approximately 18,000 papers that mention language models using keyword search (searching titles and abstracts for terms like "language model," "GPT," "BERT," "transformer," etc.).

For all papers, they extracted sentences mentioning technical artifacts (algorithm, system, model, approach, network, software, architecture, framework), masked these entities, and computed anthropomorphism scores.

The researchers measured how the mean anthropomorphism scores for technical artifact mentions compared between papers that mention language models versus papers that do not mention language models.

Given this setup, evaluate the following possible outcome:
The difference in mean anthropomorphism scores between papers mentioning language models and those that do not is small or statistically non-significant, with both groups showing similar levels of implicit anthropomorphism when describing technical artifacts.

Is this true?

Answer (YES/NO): NO